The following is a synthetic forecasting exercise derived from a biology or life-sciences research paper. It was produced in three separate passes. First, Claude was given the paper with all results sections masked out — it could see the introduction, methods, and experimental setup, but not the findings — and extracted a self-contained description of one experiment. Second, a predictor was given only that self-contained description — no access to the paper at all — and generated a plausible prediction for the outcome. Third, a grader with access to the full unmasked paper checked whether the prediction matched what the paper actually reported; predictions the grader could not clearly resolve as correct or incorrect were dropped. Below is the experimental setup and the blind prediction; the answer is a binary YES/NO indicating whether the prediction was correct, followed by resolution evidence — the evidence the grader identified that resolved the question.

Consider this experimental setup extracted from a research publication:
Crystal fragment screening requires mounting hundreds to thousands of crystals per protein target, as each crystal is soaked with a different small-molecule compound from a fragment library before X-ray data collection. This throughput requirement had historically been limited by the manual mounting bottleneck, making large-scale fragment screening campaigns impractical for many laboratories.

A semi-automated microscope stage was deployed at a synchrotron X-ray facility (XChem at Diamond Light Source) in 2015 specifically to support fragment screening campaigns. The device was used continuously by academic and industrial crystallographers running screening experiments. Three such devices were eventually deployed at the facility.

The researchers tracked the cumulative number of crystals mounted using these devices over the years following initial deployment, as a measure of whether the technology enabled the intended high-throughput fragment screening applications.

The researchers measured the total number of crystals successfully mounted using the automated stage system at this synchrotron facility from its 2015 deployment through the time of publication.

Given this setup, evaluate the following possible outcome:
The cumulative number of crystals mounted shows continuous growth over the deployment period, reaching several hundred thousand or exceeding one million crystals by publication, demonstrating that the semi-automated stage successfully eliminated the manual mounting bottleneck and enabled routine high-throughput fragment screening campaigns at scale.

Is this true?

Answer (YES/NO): NO